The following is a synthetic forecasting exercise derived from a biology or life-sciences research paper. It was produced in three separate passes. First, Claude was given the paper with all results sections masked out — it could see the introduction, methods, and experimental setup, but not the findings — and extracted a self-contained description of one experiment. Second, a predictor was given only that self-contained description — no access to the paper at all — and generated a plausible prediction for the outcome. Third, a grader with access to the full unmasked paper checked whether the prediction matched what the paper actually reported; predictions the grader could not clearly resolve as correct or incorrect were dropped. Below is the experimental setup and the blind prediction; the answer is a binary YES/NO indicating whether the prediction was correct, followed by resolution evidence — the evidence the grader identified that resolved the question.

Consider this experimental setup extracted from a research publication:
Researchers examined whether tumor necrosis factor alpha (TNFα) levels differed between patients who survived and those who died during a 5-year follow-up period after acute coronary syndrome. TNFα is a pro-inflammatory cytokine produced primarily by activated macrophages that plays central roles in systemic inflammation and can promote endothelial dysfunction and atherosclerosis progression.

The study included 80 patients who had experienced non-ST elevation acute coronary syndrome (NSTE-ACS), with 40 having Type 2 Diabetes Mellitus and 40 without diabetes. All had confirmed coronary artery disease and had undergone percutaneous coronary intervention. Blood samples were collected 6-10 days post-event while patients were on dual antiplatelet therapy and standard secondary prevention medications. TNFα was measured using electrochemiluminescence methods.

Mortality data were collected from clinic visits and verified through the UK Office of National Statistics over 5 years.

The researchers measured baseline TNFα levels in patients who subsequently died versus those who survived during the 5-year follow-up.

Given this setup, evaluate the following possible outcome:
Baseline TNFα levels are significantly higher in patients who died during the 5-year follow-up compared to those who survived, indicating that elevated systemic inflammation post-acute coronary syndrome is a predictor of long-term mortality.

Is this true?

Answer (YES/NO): NO